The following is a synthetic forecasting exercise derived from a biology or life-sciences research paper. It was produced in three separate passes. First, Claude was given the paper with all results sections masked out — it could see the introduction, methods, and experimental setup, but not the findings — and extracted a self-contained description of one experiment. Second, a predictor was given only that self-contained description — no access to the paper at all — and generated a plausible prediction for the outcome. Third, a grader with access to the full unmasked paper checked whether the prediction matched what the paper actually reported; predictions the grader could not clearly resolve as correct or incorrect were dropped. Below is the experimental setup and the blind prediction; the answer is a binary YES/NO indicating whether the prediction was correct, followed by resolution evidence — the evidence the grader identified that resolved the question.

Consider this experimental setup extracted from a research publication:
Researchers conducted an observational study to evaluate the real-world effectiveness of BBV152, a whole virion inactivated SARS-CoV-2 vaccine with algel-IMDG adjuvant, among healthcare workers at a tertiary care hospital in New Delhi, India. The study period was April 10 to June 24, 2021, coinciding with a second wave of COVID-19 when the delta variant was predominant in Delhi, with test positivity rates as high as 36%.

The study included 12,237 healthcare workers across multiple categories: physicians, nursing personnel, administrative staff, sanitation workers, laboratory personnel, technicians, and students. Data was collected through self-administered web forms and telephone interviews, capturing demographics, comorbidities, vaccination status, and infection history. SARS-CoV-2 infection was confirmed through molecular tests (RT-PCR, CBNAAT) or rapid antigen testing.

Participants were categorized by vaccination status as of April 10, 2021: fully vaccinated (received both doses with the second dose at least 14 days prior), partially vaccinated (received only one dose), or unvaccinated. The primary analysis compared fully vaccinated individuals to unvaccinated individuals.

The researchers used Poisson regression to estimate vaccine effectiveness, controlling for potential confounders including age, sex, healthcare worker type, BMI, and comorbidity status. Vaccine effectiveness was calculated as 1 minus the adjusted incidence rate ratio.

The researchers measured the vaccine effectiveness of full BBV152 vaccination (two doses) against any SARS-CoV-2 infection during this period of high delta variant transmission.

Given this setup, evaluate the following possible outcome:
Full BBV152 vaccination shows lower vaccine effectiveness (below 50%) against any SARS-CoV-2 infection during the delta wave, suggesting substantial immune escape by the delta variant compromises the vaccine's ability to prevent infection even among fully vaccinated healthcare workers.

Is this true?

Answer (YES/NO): YES